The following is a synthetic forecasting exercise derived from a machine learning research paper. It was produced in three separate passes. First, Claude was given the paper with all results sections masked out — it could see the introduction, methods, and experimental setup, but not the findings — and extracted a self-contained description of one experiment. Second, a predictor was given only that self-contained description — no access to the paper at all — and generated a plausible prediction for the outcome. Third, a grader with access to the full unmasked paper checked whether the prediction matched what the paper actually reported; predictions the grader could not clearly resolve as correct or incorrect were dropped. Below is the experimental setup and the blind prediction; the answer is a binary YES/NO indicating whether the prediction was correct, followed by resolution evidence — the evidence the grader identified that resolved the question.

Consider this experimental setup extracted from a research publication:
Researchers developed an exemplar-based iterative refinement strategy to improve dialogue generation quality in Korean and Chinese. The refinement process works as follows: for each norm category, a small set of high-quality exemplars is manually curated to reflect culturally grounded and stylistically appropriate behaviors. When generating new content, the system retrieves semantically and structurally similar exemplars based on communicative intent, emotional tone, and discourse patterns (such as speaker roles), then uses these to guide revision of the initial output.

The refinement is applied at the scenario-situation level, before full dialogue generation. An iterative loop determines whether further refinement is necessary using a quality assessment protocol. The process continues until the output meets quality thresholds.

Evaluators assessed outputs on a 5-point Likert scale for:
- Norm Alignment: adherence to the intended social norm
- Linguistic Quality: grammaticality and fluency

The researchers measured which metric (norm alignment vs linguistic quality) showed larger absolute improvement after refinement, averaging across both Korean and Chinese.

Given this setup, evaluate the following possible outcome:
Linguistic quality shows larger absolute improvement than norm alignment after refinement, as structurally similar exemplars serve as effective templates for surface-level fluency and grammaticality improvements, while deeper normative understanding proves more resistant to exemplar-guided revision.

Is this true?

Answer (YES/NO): YES